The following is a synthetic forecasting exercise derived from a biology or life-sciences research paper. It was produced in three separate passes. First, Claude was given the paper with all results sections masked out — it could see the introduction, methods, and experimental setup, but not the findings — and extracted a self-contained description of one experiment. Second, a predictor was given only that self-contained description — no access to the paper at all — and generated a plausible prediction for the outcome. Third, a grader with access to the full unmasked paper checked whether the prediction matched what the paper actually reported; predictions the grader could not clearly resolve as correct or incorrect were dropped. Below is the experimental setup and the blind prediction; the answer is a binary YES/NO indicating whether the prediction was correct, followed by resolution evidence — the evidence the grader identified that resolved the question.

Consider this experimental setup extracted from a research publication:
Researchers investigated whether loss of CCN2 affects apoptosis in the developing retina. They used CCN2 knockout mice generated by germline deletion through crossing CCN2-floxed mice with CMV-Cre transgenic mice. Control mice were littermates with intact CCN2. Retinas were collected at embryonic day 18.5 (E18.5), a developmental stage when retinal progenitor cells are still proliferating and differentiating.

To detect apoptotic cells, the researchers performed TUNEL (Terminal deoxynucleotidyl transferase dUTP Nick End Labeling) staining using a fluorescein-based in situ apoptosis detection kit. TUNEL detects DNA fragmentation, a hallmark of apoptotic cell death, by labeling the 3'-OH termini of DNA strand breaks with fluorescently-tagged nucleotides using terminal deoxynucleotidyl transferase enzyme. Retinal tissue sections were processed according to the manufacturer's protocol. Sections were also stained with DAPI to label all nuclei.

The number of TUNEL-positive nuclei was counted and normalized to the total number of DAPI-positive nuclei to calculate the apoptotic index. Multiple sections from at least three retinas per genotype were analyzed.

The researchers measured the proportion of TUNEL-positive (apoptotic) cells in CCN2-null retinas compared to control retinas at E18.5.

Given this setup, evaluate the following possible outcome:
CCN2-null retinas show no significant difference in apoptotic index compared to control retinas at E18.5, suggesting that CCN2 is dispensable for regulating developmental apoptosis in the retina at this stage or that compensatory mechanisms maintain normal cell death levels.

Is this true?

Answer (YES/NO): NO